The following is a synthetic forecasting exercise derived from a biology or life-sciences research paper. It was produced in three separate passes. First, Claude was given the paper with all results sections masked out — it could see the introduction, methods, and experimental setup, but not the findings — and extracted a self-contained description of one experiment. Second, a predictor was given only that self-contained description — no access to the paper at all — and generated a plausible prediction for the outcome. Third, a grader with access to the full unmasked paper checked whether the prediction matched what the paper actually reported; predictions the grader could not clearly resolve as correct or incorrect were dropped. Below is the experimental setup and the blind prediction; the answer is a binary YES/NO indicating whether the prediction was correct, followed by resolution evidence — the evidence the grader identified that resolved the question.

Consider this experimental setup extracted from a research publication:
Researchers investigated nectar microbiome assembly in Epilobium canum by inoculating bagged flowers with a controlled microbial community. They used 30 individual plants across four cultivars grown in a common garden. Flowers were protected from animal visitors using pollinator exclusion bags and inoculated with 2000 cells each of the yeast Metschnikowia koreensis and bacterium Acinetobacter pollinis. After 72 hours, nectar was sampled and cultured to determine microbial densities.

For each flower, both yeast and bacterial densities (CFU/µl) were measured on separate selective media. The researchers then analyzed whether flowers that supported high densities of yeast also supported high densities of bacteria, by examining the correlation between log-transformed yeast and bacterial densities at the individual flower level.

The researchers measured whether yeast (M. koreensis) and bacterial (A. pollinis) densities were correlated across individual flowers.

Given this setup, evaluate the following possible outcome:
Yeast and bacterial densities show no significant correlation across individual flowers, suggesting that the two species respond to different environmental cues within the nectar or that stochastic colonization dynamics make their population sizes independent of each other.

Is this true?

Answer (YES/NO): NO